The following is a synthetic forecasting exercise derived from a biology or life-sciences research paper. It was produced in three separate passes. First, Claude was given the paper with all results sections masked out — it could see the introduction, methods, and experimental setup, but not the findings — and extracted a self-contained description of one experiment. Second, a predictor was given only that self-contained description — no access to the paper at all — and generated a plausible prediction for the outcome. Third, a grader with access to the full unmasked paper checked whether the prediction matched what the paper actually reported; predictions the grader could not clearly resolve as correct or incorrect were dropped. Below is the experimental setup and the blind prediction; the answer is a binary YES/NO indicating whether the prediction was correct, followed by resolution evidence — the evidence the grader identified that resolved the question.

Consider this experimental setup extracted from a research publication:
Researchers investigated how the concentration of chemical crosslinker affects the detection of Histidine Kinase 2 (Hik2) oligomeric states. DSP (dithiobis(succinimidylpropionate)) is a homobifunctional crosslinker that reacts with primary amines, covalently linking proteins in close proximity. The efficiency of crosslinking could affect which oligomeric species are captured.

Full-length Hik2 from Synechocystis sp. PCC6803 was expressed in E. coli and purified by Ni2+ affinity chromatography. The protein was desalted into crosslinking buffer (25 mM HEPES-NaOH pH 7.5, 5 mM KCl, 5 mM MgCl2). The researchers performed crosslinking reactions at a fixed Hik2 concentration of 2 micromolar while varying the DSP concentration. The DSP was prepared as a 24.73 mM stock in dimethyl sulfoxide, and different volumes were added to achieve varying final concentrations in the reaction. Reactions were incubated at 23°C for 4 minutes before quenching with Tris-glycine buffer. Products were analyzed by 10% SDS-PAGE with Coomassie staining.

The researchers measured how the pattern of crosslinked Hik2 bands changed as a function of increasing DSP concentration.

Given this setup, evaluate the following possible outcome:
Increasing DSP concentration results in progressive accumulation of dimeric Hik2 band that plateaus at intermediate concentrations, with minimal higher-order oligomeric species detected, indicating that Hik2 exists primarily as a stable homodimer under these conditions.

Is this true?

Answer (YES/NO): NO